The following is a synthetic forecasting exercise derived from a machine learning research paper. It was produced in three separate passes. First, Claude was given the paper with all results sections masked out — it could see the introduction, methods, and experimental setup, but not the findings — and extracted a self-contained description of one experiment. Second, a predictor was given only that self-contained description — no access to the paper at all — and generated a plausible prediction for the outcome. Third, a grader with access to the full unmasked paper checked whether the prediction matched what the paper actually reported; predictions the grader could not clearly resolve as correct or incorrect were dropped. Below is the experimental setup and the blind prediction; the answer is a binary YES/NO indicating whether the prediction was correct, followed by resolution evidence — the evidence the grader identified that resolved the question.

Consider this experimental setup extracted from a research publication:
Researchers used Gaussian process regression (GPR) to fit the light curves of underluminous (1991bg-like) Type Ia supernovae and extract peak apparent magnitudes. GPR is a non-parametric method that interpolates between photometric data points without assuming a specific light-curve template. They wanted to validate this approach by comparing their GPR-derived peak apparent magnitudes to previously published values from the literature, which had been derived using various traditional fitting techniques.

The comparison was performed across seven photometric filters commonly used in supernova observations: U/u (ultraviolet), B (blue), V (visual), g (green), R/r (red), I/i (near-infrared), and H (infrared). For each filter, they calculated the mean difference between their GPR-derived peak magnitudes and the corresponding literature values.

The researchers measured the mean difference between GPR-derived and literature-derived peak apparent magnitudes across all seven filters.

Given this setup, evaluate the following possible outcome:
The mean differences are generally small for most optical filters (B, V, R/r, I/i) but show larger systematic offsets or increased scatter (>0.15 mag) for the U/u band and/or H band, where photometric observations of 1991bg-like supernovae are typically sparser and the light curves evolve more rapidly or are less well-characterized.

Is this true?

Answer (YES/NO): NO